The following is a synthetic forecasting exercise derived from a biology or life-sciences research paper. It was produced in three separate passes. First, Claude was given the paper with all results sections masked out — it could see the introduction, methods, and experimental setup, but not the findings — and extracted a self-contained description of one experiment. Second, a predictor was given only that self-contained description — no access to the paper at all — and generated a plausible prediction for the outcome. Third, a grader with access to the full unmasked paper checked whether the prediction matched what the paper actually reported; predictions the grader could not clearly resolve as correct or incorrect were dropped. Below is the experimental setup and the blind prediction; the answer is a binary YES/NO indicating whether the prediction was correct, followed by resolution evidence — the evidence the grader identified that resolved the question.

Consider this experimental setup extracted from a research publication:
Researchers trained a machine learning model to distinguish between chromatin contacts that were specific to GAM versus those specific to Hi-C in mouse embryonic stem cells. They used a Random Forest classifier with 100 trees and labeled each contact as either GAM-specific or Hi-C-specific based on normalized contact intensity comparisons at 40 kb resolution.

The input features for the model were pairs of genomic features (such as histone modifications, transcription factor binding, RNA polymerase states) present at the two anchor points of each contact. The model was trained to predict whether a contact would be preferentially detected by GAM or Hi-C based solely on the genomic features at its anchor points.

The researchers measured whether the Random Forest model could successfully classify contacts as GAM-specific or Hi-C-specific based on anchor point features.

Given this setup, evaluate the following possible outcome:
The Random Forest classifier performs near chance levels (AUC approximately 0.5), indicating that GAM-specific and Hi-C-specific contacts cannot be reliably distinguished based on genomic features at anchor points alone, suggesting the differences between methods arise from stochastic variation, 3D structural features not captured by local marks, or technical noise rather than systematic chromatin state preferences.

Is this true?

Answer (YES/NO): NO